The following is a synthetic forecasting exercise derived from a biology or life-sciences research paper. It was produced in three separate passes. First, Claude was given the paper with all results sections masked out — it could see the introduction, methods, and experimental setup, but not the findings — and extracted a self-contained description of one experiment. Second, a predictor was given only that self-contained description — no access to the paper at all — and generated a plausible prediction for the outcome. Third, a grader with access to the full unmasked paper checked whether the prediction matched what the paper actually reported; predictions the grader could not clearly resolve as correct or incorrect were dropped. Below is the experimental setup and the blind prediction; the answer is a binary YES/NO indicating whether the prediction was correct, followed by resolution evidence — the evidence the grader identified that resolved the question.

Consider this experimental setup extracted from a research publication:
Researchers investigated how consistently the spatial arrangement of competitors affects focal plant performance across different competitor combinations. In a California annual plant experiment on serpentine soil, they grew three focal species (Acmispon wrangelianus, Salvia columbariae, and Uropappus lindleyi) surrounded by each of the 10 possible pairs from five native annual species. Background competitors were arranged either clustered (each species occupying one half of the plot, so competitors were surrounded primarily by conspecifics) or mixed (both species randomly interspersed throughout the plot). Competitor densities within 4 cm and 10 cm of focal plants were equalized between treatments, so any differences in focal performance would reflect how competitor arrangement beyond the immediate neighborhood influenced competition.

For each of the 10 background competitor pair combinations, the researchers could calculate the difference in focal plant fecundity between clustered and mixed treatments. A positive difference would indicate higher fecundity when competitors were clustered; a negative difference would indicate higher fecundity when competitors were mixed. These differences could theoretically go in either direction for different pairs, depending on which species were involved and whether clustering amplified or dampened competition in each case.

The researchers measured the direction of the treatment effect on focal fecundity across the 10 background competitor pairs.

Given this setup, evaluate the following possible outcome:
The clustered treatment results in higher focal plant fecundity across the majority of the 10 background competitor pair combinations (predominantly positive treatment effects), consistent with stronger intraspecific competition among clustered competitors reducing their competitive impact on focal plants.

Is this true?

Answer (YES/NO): YES